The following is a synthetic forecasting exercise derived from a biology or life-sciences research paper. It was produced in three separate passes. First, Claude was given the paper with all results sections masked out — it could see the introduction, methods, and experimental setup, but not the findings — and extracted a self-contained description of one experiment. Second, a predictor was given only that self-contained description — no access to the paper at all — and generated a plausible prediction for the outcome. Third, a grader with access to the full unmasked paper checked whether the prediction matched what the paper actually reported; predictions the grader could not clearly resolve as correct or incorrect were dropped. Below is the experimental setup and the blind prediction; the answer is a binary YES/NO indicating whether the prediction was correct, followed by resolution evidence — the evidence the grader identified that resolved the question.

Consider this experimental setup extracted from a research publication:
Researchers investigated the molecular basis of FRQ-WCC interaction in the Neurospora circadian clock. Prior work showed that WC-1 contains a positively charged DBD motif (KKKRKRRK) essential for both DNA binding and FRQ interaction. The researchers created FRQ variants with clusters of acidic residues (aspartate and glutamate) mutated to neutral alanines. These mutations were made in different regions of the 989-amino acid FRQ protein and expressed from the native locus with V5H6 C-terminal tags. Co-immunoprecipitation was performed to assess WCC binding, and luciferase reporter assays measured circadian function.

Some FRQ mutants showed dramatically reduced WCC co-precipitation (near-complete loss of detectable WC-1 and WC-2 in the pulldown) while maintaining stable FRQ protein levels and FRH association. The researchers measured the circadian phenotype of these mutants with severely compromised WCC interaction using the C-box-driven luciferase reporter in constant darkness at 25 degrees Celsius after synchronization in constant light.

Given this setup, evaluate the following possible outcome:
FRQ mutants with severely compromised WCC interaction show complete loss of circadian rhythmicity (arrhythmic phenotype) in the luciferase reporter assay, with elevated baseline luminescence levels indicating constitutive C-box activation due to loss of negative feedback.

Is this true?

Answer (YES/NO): NO